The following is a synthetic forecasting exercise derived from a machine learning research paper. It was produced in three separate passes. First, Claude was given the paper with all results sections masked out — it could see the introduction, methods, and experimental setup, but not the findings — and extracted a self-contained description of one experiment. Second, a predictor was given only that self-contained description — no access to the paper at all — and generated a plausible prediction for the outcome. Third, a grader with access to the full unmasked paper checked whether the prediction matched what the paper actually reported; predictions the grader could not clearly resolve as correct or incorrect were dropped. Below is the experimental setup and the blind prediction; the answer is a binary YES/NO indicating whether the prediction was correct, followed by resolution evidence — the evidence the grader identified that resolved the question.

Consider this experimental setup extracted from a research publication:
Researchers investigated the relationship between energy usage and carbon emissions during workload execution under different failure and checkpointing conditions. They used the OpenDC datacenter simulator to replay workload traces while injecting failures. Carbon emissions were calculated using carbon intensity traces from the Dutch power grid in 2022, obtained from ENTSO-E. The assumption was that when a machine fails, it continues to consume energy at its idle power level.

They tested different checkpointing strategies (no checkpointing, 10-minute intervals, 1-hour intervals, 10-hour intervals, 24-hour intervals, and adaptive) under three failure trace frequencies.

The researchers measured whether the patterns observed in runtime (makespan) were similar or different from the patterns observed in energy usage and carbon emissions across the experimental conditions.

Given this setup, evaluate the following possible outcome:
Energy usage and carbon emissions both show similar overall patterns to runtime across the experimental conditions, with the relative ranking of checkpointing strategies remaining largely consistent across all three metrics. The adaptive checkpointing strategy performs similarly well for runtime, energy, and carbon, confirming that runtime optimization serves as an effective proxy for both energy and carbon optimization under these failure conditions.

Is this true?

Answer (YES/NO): YES